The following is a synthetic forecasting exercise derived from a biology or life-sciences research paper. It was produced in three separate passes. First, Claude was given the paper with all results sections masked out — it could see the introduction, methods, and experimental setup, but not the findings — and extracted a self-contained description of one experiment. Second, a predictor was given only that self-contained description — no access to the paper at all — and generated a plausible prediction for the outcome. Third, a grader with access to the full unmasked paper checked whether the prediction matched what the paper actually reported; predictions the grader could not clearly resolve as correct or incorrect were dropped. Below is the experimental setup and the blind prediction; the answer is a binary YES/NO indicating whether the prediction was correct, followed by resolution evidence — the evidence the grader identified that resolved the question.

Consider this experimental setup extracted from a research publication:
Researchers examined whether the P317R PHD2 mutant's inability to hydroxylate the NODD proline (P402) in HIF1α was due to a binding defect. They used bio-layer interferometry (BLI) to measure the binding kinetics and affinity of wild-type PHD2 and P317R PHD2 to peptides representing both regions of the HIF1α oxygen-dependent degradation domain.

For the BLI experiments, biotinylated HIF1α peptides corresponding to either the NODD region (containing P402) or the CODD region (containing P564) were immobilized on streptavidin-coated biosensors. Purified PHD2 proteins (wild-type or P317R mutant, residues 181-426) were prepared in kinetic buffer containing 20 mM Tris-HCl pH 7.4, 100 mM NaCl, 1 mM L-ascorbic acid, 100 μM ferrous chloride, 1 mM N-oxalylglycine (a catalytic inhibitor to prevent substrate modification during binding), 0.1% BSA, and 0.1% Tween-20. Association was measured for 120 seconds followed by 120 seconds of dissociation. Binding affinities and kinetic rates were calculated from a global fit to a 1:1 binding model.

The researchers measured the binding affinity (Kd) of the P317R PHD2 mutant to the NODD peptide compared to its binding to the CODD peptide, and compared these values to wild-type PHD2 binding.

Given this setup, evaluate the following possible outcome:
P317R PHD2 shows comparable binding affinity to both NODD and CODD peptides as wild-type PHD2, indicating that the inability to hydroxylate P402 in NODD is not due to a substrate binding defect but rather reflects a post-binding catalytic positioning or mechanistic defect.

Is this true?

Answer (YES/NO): YES